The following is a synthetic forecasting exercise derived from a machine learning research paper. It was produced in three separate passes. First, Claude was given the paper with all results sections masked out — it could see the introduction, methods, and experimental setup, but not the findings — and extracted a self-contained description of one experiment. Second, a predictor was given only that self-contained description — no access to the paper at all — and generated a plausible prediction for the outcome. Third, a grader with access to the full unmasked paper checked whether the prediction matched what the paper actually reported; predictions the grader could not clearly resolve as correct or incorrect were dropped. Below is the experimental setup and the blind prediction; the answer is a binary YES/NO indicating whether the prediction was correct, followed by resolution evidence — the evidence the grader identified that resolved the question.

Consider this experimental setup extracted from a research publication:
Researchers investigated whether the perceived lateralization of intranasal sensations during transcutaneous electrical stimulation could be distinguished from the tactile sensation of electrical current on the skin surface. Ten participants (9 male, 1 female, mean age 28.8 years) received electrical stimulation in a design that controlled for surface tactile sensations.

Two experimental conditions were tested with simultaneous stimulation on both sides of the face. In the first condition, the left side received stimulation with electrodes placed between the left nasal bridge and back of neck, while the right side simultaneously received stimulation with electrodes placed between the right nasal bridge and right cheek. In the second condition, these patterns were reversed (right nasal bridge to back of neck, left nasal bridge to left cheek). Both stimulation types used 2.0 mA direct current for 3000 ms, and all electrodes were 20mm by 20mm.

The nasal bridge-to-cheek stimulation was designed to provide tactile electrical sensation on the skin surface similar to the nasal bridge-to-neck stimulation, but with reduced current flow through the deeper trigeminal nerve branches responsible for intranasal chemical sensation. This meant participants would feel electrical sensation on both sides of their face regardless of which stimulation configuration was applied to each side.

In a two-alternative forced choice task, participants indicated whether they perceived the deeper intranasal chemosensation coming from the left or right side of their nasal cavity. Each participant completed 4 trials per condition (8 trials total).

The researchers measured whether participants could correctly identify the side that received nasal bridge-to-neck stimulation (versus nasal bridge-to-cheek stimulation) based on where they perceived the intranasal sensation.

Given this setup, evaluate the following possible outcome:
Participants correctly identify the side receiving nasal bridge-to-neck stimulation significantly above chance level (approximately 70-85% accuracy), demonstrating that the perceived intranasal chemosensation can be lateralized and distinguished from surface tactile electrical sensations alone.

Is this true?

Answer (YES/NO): YES